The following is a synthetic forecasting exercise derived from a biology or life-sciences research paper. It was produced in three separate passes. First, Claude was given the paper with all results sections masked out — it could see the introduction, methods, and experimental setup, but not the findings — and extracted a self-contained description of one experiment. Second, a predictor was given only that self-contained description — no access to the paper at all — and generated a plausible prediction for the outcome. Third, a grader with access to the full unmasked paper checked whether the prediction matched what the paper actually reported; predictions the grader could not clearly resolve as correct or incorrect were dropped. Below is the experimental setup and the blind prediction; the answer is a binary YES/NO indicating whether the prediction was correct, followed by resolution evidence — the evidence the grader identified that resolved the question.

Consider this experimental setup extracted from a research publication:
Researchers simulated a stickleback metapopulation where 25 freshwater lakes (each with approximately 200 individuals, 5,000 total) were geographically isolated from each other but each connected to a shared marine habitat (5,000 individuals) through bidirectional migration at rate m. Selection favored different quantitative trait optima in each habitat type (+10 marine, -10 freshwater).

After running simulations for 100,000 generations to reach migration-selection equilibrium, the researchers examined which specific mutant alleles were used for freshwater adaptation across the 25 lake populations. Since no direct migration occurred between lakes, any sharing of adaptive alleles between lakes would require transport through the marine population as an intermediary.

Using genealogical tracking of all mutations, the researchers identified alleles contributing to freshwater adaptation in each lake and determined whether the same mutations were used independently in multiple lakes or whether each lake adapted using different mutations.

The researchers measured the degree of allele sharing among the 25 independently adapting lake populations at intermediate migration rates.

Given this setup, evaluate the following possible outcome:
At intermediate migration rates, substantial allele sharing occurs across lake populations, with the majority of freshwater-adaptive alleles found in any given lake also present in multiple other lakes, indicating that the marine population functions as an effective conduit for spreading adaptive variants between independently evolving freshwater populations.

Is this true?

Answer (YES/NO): NO